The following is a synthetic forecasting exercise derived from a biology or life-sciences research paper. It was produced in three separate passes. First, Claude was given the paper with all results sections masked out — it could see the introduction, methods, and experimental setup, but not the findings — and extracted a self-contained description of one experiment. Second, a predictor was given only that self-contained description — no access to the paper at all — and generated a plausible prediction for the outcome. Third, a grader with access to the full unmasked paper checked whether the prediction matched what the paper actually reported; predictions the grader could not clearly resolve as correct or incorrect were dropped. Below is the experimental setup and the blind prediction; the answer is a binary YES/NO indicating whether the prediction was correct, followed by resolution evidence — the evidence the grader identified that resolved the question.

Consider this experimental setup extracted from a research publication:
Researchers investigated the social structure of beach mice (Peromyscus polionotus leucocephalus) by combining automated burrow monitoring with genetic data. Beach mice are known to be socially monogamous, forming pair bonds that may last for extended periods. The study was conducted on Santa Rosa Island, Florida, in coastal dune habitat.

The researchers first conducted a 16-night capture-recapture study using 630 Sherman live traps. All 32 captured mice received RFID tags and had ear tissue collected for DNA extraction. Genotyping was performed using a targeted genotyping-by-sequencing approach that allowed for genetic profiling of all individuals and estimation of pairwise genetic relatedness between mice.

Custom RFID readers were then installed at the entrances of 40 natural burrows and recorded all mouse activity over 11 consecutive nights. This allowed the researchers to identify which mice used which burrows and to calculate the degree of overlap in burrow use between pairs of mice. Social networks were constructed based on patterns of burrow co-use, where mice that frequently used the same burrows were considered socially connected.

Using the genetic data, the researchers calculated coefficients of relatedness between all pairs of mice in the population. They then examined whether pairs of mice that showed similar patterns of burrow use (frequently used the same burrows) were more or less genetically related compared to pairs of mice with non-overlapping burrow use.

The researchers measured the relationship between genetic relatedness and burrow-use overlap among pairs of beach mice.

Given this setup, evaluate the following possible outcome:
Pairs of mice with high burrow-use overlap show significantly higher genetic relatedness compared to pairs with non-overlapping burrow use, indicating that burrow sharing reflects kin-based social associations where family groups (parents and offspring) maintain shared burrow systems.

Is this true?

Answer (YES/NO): YES